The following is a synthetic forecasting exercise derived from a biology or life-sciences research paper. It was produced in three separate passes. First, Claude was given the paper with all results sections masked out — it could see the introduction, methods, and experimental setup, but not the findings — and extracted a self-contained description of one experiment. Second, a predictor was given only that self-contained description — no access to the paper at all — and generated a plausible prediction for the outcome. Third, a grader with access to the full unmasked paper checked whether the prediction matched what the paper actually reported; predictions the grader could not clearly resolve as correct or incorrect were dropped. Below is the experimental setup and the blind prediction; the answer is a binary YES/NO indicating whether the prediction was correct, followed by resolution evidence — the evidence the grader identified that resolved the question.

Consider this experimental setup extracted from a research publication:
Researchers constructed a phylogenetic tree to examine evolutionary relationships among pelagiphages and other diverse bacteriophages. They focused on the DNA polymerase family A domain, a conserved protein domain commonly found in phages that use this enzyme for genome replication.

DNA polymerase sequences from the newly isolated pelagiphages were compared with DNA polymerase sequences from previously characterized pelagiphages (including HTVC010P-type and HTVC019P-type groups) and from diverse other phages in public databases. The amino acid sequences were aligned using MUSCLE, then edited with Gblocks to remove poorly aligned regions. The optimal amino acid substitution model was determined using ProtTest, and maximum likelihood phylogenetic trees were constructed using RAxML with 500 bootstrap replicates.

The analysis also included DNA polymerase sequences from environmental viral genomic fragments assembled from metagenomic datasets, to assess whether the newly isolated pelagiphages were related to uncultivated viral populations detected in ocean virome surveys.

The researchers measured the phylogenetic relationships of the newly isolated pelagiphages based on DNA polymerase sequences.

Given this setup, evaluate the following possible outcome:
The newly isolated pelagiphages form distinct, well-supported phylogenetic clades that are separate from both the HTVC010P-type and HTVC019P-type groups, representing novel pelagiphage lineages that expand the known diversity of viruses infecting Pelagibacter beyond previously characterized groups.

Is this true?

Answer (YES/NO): YES